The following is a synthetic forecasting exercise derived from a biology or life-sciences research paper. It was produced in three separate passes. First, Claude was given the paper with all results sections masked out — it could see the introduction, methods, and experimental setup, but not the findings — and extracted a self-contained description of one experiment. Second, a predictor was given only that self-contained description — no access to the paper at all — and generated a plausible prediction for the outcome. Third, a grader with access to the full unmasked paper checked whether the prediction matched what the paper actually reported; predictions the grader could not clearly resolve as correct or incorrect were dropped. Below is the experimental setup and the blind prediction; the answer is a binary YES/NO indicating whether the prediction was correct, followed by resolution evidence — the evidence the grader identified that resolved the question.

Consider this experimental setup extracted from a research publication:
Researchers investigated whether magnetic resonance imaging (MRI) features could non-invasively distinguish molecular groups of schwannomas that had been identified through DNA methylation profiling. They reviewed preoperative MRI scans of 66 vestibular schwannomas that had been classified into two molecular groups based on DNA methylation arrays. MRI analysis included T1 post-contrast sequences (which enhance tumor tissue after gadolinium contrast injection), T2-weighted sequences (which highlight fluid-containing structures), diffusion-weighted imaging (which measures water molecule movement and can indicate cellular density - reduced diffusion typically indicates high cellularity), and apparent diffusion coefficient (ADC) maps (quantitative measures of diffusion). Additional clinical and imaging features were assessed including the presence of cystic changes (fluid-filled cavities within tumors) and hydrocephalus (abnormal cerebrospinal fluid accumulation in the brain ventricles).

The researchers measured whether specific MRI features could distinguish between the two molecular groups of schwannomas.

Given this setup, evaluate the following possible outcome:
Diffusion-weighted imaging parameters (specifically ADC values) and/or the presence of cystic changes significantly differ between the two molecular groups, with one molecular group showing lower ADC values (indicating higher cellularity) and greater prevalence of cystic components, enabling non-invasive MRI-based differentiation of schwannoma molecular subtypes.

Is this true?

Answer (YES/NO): NO